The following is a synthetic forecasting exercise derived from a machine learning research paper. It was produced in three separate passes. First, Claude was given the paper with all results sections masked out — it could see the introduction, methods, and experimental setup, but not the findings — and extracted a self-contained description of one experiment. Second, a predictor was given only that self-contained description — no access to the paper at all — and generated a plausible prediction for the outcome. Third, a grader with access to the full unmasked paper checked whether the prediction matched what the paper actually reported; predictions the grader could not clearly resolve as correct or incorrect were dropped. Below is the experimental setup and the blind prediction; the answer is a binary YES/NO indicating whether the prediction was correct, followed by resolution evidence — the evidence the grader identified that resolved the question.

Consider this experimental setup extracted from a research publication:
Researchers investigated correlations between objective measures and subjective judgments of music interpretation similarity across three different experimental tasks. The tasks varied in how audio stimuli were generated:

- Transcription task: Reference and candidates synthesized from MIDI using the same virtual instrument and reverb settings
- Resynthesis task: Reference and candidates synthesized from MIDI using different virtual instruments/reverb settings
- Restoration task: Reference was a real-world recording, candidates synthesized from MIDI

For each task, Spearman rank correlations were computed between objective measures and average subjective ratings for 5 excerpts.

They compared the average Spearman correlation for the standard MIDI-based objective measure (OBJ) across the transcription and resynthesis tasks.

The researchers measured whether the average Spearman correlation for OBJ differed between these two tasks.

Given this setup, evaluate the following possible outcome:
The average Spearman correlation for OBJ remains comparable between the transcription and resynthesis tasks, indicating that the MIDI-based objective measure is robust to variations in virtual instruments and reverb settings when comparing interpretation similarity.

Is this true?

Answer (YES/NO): YES